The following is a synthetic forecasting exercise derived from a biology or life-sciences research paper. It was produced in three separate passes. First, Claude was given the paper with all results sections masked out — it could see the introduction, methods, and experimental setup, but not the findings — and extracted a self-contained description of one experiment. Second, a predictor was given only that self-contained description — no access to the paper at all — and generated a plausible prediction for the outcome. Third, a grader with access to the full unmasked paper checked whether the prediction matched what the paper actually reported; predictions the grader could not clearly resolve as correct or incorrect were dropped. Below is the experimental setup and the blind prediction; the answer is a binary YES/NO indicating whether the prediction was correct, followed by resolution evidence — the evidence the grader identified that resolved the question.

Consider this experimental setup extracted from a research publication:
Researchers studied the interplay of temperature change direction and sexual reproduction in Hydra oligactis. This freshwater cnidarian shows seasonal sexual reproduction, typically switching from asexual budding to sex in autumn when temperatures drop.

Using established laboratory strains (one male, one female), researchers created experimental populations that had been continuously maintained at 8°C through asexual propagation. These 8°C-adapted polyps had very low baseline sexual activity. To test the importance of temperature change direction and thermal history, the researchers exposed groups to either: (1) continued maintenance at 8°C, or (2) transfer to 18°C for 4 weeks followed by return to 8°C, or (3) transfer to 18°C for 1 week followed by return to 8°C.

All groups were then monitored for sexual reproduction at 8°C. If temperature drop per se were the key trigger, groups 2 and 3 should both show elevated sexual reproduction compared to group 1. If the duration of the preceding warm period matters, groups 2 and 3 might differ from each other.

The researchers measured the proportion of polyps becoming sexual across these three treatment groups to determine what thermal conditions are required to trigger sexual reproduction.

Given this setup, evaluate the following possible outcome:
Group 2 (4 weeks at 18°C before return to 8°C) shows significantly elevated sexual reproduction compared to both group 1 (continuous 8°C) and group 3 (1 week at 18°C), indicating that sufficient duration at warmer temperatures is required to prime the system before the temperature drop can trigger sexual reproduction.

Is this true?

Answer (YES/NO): YES